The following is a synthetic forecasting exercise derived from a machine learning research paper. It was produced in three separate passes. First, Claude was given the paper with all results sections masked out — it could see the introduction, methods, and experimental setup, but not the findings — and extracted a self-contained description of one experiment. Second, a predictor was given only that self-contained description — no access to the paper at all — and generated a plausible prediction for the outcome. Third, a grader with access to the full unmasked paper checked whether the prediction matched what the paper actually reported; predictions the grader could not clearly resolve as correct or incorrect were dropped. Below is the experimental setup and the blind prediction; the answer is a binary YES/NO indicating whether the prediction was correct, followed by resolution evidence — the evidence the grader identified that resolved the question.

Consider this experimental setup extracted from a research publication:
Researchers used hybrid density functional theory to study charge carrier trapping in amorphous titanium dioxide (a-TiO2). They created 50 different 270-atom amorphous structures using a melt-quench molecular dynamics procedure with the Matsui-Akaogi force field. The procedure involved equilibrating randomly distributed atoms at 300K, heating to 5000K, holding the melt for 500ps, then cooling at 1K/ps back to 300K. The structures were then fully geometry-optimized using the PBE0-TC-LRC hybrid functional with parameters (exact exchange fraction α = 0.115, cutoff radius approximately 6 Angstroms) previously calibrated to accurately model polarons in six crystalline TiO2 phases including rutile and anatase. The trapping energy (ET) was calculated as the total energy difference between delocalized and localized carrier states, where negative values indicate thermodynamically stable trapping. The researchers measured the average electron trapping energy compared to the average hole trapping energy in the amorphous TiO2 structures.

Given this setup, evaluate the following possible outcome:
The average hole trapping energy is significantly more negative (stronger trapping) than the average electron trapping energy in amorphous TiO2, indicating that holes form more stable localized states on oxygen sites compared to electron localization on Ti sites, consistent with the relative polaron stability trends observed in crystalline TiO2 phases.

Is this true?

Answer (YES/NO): YES